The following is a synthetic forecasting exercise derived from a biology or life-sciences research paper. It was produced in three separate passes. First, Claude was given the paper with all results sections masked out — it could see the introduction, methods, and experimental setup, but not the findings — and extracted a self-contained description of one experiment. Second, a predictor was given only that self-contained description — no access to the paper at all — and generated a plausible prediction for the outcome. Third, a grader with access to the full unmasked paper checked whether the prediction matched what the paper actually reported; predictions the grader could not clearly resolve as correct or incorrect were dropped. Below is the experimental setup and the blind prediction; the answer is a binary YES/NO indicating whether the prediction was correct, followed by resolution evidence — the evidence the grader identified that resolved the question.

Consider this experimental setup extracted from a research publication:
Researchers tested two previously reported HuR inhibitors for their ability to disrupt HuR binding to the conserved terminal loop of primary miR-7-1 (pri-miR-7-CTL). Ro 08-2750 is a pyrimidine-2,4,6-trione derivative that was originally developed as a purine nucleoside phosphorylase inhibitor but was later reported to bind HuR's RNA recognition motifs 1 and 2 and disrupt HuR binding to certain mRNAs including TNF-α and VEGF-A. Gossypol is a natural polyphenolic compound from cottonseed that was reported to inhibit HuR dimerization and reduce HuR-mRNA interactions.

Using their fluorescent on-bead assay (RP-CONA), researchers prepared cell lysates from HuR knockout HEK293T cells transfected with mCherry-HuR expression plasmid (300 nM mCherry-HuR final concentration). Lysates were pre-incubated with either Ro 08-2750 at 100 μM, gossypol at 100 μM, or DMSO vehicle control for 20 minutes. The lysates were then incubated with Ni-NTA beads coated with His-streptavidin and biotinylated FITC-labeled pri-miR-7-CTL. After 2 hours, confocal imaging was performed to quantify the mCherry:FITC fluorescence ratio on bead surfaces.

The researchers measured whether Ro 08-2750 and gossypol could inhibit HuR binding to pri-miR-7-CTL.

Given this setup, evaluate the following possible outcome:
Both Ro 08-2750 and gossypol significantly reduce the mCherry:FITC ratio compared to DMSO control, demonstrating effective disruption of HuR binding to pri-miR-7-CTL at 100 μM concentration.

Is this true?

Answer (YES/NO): NO